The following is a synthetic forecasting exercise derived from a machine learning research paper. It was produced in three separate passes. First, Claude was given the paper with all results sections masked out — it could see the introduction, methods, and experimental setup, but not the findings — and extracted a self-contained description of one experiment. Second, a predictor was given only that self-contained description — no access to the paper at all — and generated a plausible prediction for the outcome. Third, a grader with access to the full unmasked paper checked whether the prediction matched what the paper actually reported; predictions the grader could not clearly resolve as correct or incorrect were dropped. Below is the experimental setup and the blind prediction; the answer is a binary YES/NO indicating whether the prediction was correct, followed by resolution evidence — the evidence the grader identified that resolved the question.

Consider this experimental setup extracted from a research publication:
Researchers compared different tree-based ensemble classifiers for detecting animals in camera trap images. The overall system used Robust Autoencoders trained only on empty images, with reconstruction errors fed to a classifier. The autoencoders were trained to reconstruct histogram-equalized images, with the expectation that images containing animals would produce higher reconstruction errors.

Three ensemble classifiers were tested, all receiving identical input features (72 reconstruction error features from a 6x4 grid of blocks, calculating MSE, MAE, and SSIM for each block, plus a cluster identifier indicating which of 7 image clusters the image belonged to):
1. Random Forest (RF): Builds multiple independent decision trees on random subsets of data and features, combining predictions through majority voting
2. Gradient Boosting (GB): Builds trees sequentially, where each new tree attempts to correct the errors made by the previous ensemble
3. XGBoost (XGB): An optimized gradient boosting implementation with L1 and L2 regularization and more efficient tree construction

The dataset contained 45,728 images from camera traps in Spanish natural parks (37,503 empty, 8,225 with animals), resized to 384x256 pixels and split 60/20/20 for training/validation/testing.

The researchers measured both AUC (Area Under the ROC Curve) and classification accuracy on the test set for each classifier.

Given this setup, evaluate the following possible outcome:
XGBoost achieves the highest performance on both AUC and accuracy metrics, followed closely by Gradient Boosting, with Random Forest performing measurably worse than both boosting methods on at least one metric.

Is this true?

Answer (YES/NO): NO